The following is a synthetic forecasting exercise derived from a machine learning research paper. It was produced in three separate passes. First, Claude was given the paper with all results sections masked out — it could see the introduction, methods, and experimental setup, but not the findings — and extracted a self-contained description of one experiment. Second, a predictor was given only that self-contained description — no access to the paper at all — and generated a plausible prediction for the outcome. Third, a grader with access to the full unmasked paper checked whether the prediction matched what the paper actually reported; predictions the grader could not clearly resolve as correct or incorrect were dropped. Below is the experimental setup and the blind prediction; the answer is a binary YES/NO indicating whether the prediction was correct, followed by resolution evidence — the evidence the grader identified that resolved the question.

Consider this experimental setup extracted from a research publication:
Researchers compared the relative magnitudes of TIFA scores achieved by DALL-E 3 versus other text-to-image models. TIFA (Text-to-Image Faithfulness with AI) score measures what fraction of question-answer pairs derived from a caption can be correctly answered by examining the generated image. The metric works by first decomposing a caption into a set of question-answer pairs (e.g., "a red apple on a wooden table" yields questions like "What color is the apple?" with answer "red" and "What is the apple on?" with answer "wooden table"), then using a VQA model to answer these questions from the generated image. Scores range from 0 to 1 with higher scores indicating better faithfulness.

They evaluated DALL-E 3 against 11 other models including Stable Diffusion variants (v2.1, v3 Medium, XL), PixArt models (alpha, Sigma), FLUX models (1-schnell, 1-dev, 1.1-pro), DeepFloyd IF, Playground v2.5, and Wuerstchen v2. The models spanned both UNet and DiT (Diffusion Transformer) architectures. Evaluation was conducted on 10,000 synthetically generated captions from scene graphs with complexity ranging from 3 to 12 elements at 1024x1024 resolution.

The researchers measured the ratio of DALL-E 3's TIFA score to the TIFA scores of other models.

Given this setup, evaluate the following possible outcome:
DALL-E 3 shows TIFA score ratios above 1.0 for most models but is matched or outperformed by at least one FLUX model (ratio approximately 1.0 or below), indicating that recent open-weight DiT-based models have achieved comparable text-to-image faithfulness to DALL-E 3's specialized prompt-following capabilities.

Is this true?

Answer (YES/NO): NO